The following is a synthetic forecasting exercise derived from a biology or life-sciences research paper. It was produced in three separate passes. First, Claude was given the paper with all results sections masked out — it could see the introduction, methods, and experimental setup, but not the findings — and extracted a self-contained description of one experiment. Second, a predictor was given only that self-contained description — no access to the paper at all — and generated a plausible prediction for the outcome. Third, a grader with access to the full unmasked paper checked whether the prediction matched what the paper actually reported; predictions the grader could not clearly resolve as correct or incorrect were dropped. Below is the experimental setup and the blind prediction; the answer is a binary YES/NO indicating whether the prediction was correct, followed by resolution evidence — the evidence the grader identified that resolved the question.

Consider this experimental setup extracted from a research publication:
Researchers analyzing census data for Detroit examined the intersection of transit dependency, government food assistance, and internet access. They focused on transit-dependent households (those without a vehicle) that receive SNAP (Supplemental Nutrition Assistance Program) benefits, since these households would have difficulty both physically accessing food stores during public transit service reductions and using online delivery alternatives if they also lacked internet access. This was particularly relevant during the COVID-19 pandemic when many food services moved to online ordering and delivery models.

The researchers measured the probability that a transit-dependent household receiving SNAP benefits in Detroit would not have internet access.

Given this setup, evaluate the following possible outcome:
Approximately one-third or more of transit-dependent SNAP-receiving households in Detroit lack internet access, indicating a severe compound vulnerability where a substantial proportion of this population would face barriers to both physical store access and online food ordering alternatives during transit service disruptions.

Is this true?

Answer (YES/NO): YES